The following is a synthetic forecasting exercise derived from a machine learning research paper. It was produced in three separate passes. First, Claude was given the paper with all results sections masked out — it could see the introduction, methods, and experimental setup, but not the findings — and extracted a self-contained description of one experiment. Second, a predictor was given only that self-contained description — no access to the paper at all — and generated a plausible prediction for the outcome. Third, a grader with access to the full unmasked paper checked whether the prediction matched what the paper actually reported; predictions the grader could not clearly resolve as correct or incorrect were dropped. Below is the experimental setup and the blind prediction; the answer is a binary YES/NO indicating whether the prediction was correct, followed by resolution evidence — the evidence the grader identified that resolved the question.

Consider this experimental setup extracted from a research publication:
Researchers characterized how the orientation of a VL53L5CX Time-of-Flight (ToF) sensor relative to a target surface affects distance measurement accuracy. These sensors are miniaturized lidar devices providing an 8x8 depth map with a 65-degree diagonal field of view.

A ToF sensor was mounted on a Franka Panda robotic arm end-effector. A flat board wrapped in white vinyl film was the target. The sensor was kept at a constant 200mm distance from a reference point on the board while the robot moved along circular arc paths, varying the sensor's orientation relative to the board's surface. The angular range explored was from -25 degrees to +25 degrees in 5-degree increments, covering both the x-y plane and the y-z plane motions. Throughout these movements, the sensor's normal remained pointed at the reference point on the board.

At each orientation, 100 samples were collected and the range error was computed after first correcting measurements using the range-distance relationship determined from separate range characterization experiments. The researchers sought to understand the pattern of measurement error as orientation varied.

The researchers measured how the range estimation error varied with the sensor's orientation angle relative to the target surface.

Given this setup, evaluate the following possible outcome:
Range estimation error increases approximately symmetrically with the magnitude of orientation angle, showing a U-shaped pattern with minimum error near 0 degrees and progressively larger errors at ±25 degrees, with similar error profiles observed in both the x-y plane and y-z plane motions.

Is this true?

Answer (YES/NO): NO